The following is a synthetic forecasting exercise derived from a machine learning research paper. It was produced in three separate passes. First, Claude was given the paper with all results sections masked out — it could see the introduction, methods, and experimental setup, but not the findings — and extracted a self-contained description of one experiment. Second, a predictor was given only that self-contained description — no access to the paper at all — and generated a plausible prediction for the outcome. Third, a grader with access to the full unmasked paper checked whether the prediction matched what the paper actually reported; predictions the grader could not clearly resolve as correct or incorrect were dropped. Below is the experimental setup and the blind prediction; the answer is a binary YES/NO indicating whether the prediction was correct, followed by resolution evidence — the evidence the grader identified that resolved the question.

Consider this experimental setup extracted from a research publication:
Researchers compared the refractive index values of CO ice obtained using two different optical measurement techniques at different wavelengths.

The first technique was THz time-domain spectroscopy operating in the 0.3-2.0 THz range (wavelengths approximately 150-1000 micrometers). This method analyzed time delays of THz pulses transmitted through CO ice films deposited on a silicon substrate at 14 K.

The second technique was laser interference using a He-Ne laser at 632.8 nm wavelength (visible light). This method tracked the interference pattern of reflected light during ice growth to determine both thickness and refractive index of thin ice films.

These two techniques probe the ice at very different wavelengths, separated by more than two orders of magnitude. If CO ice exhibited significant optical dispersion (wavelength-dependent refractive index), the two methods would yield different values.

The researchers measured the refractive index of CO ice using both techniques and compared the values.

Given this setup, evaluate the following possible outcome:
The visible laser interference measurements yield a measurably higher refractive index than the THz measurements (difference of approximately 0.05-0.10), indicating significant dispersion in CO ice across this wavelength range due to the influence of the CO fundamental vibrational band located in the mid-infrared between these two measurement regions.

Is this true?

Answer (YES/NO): NO